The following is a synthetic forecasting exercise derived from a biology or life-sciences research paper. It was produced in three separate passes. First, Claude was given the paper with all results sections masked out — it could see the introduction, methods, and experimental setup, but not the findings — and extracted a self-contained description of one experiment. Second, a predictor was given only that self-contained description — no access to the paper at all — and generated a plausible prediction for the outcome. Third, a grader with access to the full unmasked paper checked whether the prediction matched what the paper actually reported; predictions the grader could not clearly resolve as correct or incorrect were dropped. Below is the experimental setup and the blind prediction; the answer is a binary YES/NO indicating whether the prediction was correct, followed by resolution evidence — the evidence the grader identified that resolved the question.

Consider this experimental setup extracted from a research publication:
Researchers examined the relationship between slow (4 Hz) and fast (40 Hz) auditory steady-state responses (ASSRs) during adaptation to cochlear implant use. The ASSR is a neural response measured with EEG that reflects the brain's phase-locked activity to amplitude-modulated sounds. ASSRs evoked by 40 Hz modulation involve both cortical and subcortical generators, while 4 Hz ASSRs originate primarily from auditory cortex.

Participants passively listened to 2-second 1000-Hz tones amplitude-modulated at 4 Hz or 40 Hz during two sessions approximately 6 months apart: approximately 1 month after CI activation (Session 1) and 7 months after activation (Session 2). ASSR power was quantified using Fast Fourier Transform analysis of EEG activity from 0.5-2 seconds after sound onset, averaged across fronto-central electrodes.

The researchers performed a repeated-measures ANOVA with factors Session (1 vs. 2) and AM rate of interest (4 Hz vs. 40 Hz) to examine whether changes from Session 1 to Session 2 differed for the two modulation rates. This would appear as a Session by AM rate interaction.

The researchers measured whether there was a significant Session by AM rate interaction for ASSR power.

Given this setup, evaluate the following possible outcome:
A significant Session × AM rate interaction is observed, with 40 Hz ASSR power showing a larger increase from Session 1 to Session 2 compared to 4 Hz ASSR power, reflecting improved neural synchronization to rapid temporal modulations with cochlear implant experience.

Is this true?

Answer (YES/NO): YES